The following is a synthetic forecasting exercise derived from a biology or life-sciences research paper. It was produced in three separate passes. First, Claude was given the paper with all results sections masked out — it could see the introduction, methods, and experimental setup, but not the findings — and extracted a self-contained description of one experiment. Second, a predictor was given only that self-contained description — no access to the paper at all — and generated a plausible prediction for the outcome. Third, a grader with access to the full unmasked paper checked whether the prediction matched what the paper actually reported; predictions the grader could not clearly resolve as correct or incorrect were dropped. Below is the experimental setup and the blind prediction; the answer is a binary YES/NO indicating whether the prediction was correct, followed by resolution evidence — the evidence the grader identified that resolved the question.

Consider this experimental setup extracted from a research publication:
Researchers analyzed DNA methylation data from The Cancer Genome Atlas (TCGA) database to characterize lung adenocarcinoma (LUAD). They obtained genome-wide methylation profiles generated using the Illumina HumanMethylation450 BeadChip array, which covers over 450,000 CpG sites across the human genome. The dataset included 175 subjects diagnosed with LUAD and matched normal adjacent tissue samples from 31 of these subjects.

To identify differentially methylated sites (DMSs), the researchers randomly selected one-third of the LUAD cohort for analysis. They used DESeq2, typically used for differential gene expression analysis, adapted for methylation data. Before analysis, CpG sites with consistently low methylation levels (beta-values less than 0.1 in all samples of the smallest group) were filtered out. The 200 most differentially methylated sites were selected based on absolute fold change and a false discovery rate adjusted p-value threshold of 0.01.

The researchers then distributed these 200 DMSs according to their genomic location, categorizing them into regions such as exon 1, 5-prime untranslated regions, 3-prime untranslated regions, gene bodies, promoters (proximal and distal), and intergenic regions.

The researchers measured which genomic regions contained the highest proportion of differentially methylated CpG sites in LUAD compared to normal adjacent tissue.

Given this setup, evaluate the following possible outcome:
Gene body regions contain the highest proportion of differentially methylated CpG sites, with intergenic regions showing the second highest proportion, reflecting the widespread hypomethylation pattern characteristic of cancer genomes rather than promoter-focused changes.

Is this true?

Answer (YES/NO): NO